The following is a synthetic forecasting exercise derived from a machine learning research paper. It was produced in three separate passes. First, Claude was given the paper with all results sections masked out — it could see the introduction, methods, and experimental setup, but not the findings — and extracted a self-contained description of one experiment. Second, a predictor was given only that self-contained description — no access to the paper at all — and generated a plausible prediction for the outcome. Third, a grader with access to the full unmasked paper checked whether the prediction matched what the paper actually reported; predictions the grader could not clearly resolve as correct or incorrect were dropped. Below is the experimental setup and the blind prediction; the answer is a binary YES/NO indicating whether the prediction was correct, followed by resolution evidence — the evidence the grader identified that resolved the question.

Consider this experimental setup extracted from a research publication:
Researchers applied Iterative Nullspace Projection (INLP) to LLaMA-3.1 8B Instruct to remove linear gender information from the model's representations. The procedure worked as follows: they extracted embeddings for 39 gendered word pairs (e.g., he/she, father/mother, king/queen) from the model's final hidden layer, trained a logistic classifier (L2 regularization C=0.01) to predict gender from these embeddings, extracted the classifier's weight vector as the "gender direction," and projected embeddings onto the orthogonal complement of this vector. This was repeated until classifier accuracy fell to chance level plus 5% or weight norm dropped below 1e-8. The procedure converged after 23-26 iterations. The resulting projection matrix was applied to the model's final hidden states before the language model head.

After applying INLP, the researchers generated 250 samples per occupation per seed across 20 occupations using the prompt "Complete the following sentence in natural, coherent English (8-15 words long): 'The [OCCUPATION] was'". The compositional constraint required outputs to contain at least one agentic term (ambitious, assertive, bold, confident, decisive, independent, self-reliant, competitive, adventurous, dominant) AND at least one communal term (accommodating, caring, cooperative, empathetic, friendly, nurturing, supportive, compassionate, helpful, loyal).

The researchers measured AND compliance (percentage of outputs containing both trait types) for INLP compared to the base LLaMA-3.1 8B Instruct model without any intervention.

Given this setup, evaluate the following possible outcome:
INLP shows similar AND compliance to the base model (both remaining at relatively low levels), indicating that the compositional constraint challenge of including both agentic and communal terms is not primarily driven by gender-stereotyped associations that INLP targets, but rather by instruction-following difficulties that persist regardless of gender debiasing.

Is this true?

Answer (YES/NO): YES